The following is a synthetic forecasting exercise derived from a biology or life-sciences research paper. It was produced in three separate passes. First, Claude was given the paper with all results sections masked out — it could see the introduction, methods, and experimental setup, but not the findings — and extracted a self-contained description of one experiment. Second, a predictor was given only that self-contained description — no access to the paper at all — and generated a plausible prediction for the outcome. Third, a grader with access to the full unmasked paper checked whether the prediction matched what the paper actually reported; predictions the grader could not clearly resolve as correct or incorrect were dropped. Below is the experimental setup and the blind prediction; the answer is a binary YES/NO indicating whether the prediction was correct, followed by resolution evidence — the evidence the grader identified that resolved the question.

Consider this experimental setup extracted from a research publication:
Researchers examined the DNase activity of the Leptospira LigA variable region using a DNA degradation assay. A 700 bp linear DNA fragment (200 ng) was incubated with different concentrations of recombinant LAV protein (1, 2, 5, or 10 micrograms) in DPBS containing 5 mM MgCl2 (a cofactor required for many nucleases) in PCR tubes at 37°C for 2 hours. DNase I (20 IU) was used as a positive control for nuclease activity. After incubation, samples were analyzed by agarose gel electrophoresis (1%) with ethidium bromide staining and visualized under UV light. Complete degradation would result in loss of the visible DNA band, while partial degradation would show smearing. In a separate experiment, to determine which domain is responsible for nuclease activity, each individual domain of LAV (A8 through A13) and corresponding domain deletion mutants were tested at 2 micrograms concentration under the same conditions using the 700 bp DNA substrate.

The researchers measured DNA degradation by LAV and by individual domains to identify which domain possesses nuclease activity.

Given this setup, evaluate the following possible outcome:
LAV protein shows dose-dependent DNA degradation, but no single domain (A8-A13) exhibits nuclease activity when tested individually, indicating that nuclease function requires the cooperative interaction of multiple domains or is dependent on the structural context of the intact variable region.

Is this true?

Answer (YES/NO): NO